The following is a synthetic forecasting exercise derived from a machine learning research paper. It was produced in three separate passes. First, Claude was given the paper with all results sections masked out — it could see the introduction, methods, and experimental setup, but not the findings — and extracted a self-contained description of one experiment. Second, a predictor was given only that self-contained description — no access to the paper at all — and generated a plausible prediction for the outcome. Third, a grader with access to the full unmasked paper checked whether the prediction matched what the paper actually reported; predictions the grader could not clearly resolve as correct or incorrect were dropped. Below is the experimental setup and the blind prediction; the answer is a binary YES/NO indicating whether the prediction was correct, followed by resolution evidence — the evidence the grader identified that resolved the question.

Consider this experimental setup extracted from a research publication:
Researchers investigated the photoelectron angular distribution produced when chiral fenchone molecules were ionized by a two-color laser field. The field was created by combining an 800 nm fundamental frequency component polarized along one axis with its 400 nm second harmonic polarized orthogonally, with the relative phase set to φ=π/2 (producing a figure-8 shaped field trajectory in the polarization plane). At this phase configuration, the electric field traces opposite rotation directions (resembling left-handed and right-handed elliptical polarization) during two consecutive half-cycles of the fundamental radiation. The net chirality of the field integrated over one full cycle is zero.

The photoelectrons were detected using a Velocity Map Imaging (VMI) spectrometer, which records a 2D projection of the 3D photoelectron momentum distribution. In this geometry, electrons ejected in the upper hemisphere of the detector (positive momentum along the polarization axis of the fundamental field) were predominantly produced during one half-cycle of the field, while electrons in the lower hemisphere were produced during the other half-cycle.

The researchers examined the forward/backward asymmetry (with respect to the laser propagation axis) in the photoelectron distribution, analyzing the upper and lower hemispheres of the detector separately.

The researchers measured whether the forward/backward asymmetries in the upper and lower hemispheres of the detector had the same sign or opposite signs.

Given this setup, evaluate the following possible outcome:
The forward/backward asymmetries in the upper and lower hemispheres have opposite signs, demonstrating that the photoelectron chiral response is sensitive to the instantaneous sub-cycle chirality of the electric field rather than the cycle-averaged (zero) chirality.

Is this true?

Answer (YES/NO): YES